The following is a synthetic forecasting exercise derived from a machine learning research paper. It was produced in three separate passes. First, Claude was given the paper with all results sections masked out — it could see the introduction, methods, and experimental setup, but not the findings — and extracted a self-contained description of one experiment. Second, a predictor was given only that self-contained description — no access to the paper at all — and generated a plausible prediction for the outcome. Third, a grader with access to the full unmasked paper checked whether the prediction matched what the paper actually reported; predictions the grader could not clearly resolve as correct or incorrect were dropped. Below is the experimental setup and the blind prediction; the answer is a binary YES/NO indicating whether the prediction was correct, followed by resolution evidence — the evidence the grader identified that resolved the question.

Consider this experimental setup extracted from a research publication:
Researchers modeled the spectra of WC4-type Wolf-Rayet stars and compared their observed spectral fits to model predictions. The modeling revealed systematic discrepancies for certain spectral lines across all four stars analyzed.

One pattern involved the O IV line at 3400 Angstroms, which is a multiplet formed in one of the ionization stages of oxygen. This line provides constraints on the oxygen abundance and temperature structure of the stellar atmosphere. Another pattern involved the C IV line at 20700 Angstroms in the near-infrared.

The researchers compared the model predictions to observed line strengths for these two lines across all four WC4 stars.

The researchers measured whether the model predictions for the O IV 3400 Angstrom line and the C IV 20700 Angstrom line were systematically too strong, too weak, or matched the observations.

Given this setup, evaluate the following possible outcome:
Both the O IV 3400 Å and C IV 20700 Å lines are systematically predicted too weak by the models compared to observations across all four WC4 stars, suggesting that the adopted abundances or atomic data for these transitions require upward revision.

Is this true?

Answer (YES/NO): NO